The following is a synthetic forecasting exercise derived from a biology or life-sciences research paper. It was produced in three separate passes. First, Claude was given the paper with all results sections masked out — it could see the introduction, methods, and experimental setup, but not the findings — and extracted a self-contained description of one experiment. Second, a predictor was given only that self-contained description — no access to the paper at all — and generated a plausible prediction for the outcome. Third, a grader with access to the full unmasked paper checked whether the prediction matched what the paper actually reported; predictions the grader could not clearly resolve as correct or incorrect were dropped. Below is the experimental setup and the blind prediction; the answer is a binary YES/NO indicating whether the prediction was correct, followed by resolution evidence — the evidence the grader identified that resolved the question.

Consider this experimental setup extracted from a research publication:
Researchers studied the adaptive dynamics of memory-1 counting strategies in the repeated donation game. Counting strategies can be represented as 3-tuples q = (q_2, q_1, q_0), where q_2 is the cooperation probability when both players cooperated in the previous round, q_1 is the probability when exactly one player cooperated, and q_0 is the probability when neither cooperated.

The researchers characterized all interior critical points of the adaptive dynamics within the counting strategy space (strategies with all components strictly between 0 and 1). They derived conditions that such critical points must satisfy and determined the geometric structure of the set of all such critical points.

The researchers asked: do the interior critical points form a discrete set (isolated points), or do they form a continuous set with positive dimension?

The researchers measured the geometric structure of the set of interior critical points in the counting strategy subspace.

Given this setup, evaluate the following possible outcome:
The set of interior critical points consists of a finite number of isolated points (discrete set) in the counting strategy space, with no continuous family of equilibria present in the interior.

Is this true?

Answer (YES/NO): NO